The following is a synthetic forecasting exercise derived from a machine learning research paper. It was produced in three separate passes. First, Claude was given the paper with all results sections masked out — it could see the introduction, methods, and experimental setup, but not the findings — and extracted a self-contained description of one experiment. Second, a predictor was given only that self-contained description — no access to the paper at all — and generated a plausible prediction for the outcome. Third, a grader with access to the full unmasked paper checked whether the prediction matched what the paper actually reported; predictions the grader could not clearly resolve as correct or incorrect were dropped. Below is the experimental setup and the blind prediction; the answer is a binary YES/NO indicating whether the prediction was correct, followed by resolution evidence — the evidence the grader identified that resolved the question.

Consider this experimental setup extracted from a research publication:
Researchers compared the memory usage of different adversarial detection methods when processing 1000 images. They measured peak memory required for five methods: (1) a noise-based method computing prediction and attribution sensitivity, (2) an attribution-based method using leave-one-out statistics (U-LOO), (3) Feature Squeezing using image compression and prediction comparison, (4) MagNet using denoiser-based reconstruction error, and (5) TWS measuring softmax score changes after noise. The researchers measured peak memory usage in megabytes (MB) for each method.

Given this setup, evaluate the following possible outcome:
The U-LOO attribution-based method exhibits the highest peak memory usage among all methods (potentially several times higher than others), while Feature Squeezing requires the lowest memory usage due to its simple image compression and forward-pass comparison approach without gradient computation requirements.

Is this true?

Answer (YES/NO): NO